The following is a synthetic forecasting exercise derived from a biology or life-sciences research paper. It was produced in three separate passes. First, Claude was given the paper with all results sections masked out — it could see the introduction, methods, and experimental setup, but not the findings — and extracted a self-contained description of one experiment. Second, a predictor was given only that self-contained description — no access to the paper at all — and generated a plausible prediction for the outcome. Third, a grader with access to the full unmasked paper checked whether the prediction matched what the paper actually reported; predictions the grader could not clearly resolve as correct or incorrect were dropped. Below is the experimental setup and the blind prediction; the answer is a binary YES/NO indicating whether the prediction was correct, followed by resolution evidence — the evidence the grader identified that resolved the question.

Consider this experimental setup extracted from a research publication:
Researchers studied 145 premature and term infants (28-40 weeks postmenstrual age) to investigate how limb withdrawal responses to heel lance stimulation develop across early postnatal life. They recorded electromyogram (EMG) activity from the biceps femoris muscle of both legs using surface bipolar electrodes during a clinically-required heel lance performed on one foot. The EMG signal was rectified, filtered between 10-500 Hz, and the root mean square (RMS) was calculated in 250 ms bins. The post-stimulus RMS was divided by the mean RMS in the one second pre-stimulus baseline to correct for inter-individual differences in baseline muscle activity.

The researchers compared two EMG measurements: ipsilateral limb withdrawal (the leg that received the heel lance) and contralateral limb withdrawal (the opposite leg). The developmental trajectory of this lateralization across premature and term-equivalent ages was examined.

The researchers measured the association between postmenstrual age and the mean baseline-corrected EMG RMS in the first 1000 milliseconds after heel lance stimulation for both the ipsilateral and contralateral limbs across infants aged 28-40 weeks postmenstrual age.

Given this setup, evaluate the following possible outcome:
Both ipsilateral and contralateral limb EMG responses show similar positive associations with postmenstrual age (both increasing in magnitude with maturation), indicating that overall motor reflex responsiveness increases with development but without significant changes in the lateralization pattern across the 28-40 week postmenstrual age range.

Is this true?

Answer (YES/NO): NO